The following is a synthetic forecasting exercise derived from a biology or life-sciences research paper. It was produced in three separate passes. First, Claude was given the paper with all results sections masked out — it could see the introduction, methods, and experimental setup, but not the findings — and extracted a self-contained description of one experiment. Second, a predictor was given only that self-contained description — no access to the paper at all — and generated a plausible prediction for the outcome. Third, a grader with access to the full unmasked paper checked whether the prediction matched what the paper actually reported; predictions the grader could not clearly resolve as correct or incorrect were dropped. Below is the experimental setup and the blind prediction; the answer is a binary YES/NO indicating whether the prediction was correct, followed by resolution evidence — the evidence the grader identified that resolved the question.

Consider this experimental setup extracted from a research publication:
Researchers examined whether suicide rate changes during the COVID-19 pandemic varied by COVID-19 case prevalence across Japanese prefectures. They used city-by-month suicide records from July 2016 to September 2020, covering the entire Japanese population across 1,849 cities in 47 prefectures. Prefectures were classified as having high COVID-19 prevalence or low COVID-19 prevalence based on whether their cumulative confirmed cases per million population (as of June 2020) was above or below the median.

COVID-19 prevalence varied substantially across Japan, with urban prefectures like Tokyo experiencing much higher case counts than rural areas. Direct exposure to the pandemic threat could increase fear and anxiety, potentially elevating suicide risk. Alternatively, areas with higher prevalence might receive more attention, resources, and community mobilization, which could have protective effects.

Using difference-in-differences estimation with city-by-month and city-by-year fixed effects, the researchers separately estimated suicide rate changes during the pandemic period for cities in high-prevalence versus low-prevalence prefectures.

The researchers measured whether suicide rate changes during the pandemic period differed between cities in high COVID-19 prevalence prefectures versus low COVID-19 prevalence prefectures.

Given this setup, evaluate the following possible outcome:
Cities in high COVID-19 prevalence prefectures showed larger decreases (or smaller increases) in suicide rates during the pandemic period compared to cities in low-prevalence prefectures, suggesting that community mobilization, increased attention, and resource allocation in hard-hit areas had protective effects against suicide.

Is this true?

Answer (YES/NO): NO